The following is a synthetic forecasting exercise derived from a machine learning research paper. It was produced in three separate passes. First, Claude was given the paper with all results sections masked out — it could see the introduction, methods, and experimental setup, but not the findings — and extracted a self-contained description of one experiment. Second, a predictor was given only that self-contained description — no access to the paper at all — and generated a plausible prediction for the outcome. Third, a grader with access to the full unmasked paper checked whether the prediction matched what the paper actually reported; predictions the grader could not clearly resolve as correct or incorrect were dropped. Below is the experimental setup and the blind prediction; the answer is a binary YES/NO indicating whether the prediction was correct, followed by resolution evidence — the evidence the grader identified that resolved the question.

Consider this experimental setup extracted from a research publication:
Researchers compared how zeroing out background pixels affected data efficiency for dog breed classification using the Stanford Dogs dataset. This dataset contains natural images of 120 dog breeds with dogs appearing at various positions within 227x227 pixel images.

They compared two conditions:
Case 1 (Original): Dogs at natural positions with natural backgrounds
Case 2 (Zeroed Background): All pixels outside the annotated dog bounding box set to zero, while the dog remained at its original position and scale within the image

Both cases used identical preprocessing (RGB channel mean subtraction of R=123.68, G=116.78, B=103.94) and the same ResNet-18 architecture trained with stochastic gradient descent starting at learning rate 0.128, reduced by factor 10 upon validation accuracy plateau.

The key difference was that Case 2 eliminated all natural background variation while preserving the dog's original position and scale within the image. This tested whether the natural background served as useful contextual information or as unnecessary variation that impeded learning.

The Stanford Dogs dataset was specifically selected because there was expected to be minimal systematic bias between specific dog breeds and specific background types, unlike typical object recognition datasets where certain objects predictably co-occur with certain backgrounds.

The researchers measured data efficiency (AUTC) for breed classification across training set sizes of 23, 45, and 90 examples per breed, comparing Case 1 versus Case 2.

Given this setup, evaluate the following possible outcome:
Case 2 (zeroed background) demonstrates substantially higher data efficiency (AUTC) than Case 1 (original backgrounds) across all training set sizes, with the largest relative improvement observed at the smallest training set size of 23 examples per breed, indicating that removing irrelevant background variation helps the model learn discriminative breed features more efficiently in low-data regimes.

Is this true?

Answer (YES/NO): NO